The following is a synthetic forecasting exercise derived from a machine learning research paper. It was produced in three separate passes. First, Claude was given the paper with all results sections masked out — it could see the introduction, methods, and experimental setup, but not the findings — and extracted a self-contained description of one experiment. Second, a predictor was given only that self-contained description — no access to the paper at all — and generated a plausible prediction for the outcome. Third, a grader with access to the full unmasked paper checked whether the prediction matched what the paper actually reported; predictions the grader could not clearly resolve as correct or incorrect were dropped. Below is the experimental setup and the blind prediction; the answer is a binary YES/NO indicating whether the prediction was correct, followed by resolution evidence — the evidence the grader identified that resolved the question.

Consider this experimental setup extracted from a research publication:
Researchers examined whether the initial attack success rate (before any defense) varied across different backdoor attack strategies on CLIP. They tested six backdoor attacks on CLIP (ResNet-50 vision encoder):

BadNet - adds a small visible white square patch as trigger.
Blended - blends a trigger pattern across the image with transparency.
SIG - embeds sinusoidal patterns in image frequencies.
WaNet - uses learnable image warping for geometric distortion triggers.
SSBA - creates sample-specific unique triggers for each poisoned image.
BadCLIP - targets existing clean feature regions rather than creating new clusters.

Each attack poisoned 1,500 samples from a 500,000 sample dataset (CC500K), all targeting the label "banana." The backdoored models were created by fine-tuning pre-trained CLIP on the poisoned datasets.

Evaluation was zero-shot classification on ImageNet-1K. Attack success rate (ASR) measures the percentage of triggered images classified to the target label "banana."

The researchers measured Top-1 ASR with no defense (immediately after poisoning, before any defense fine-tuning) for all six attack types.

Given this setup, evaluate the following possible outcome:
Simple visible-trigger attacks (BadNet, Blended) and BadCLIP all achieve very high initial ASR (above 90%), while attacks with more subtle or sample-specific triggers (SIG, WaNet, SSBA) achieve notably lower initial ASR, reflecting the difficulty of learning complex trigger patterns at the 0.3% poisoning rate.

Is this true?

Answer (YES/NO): NO